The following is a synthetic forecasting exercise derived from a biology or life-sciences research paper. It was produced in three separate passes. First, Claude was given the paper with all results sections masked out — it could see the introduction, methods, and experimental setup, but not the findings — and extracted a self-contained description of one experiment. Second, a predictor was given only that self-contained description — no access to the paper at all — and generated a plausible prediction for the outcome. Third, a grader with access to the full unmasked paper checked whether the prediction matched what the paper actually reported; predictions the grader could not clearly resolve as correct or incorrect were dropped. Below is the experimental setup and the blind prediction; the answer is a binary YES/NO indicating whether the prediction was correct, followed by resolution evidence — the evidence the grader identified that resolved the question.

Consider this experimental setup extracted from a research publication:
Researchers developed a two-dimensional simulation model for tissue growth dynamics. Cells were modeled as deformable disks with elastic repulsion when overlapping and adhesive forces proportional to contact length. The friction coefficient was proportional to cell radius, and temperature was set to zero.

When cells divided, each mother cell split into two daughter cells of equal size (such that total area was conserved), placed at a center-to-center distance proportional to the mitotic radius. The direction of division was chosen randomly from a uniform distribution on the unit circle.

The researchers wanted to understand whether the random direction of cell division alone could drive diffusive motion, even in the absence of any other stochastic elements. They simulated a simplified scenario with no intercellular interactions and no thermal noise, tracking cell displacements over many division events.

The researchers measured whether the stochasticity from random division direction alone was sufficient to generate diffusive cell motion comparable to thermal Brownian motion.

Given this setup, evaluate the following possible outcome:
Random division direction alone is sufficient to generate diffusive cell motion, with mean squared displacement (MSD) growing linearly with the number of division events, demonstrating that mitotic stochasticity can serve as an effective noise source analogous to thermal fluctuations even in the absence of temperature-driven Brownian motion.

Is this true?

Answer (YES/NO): YES